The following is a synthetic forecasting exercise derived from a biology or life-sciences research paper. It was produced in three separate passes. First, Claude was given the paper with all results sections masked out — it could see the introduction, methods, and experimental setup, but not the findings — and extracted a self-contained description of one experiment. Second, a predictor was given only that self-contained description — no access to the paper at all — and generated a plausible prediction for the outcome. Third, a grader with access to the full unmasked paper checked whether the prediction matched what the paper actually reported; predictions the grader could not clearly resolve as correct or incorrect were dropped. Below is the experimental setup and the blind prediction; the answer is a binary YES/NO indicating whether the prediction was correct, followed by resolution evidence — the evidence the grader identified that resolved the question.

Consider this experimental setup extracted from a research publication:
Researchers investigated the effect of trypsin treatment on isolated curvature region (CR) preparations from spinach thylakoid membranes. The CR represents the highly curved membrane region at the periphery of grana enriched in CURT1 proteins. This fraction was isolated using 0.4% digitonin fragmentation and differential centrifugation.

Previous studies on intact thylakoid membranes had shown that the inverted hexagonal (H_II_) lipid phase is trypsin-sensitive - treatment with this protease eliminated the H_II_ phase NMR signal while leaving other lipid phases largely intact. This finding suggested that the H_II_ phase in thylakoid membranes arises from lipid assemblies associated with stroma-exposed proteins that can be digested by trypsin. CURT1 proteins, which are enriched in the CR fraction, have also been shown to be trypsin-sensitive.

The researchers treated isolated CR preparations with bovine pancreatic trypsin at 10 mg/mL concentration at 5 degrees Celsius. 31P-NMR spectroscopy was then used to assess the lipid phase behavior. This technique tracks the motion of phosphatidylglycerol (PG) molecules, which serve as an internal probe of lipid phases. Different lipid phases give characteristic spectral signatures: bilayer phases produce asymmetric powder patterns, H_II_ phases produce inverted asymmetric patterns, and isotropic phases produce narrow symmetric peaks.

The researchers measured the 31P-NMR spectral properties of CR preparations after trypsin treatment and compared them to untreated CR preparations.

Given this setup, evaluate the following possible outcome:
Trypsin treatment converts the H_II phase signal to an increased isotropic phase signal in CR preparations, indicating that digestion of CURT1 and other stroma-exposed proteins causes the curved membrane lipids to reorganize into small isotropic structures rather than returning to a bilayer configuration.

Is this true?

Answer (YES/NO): NO